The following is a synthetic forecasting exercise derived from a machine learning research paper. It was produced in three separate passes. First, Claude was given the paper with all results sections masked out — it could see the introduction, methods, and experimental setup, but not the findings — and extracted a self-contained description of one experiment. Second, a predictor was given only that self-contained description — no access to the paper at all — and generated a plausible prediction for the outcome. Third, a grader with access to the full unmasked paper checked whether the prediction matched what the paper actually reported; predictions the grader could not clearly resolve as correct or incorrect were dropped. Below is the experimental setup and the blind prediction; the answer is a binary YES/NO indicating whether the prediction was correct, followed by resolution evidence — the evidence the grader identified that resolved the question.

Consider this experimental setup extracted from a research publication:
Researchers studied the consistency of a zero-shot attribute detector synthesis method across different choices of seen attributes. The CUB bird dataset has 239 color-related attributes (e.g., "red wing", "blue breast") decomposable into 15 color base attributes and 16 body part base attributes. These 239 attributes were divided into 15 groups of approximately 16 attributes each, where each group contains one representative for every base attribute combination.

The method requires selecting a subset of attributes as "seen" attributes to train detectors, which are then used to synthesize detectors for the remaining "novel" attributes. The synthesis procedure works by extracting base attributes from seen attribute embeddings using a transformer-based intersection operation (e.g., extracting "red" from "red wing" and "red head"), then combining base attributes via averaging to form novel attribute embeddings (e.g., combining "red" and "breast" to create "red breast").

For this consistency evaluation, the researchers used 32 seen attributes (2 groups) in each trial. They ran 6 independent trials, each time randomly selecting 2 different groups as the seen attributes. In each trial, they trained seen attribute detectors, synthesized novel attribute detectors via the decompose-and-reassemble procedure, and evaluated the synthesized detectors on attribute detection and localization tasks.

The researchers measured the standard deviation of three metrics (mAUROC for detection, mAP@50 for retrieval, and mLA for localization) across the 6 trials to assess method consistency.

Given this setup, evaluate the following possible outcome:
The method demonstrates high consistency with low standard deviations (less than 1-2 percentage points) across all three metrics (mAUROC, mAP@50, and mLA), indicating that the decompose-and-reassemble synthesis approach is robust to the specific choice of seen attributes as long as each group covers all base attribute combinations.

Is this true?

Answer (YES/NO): YES